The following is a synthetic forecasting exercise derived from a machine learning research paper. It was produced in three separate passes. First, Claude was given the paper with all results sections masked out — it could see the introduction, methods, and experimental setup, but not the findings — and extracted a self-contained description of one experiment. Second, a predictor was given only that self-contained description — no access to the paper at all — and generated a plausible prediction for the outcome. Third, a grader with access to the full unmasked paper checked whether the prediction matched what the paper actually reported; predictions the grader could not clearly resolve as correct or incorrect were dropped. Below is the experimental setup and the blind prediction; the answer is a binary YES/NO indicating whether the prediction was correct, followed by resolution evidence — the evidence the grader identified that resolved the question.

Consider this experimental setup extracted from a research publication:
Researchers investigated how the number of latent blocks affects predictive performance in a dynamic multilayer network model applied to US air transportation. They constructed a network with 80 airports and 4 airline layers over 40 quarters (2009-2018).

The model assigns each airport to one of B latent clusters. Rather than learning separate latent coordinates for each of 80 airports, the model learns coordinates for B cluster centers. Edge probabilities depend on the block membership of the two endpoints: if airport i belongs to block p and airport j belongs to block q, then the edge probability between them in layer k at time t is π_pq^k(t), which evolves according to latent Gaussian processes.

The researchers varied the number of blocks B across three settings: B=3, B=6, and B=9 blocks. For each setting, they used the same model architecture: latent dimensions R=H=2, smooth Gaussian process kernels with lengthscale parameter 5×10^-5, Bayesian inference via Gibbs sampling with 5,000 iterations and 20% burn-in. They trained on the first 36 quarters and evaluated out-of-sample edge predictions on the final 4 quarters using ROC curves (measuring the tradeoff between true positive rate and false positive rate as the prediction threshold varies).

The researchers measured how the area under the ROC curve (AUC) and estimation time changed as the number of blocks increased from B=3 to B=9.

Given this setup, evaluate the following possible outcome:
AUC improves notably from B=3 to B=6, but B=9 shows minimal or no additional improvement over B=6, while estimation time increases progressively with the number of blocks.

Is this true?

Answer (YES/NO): NO